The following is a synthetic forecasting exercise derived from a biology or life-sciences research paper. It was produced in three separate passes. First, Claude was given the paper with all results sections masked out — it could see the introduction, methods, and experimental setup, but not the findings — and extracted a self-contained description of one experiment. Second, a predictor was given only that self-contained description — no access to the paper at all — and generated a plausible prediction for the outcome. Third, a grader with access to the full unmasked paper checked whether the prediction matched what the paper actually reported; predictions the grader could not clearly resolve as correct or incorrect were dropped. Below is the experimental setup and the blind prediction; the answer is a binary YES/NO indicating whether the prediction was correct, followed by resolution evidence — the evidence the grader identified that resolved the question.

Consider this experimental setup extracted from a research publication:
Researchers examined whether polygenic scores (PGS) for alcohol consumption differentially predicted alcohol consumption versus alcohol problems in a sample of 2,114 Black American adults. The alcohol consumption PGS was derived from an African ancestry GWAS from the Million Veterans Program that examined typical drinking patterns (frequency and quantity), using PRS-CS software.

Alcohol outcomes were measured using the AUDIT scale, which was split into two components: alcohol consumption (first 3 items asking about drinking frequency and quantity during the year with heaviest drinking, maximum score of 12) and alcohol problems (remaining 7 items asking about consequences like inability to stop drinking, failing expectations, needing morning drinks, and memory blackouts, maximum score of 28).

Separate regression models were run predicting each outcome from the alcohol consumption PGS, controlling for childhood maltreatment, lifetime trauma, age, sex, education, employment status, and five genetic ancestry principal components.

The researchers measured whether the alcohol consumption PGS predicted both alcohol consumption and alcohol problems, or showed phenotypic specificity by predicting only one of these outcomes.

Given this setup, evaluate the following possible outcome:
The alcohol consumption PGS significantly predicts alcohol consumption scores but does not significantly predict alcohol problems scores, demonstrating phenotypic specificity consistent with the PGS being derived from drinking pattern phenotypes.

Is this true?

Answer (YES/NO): NO